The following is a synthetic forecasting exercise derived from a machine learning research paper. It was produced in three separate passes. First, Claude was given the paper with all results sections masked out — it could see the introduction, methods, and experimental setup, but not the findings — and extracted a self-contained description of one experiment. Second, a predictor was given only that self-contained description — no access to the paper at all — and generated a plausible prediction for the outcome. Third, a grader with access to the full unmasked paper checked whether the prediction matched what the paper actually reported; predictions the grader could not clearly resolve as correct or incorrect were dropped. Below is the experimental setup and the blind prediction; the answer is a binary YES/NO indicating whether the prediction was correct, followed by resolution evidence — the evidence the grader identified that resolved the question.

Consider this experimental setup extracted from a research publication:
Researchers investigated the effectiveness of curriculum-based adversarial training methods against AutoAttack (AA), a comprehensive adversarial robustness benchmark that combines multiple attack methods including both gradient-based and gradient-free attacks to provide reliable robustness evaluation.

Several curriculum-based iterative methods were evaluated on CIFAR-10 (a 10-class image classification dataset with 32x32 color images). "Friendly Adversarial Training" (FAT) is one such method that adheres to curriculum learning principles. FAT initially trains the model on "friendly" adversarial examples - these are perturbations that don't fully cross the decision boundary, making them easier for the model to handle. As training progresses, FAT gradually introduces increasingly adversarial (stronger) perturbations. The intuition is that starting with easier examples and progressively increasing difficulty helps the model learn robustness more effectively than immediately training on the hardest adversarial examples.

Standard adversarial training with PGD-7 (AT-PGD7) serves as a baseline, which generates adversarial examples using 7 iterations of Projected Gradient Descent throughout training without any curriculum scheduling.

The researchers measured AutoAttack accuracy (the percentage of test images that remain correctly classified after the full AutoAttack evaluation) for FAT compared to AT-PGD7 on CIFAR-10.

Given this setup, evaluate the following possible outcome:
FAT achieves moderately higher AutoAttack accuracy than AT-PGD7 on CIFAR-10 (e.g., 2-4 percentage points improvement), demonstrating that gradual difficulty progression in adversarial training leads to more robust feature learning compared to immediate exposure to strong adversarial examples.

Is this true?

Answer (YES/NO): NO